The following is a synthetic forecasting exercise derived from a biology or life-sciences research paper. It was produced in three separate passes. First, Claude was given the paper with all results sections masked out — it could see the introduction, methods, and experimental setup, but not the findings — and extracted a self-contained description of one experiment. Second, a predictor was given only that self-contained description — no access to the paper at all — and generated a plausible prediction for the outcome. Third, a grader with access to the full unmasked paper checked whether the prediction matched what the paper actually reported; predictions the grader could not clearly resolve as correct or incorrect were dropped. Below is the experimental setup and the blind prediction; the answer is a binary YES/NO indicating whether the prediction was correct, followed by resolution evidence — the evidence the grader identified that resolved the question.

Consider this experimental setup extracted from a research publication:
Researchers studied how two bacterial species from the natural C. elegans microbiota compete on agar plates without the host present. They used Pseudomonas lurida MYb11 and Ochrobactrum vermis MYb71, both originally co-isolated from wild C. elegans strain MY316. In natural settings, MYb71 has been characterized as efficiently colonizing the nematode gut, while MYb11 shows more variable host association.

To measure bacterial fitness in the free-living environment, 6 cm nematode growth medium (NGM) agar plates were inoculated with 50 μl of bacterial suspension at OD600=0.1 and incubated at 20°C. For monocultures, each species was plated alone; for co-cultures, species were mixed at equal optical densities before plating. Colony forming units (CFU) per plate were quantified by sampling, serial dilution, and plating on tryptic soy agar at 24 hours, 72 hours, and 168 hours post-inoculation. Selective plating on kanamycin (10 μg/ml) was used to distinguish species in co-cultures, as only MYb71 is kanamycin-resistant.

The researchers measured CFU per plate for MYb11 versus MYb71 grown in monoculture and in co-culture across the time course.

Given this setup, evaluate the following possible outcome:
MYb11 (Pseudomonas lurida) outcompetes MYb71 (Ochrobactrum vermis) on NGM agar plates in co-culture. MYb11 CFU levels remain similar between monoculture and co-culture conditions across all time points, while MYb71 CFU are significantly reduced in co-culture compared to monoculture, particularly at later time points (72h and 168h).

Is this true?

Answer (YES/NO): NO